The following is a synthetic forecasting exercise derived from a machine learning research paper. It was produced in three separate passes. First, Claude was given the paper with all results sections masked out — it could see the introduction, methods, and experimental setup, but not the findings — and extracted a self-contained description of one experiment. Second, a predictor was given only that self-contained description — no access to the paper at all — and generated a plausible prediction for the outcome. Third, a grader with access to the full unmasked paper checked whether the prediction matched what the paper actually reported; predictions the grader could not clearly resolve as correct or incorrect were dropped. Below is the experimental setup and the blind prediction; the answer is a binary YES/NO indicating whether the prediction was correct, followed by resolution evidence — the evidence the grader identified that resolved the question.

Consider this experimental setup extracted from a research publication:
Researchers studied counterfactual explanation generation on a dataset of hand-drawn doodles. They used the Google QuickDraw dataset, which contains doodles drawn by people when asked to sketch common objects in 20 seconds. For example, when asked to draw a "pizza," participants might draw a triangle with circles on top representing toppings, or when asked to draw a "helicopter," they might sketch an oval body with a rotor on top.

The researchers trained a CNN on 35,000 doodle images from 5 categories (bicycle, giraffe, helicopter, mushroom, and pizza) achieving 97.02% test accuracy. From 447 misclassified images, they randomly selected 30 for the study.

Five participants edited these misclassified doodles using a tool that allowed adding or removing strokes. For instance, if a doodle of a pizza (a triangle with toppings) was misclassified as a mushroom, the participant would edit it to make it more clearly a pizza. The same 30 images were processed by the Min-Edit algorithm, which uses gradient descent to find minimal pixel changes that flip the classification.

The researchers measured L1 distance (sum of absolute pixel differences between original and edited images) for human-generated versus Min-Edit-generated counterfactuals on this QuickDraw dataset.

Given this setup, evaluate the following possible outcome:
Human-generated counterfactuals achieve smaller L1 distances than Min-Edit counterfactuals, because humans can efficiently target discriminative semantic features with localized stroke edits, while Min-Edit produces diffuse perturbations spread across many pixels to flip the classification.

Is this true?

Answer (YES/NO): NO